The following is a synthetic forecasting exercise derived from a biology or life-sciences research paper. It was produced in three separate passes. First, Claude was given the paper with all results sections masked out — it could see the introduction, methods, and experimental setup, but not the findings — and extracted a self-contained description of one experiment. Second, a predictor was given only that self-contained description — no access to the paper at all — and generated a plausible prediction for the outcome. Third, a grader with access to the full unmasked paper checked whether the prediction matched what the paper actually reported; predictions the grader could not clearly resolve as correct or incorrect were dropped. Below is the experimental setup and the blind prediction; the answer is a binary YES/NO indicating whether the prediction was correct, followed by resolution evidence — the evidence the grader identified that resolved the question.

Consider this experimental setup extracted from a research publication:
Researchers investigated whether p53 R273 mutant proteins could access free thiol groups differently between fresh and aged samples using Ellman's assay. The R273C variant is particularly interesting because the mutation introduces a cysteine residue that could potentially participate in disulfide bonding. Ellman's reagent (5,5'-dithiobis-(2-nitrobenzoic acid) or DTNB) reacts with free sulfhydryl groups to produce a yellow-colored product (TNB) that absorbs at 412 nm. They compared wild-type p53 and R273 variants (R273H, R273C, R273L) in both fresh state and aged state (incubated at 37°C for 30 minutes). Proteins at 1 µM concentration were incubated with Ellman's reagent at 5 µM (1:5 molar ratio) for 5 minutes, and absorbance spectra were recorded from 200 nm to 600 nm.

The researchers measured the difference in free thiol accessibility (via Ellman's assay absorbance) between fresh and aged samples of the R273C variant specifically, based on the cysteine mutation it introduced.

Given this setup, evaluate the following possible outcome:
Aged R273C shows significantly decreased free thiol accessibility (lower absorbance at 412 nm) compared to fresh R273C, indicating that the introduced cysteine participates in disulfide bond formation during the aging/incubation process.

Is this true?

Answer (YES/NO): YES